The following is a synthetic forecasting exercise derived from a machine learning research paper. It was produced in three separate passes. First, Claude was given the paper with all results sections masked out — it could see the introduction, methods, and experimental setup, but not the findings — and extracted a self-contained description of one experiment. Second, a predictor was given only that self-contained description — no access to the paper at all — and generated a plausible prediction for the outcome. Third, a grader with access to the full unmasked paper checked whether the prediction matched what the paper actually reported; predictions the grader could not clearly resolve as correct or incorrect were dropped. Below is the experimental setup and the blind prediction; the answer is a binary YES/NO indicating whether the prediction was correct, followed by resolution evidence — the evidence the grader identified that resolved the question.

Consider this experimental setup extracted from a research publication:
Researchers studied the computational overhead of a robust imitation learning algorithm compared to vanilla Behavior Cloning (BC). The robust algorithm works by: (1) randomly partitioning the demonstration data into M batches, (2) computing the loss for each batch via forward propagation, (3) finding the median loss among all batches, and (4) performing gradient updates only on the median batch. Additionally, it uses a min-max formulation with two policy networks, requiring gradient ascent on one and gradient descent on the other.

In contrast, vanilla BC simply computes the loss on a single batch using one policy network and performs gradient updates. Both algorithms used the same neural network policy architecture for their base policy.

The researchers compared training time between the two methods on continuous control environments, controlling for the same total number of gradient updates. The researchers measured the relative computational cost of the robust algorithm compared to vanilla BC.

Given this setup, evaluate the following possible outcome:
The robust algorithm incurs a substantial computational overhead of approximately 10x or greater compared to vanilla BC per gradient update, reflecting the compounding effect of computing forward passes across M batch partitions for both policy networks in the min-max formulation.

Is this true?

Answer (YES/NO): NO